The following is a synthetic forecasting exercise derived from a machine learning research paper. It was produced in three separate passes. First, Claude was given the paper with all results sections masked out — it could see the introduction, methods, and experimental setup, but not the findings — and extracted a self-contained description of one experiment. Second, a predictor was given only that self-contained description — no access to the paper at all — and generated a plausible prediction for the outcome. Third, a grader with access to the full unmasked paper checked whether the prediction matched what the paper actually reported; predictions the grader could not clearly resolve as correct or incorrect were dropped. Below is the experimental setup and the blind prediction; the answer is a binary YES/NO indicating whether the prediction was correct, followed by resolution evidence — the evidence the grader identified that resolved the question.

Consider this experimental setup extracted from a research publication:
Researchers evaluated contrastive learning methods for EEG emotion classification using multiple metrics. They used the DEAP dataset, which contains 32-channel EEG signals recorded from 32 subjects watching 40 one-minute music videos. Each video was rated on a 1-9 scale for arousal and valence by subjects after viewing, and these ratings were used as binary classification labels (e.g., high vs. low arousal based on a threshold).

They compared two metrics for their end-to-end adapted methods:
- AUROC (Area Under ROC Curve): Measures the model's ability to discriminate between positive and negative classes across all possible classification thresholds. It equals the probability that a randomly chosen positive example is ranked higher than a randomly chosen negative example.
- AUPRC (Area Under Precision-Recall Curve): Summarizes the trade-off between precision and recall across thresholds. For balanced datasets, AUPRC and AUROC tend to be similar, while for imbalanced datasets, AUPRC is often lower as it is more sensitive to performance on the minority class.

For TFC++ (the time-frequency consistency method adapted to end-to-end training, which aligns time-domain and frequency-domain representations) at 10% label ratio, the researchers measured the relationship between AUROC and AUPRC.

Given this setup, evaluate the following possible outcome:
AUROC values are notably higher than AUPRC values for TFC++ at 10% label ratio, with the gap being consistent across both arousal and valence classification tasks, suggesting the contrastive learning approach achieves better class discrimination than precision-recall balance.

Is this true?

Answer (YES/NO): NO